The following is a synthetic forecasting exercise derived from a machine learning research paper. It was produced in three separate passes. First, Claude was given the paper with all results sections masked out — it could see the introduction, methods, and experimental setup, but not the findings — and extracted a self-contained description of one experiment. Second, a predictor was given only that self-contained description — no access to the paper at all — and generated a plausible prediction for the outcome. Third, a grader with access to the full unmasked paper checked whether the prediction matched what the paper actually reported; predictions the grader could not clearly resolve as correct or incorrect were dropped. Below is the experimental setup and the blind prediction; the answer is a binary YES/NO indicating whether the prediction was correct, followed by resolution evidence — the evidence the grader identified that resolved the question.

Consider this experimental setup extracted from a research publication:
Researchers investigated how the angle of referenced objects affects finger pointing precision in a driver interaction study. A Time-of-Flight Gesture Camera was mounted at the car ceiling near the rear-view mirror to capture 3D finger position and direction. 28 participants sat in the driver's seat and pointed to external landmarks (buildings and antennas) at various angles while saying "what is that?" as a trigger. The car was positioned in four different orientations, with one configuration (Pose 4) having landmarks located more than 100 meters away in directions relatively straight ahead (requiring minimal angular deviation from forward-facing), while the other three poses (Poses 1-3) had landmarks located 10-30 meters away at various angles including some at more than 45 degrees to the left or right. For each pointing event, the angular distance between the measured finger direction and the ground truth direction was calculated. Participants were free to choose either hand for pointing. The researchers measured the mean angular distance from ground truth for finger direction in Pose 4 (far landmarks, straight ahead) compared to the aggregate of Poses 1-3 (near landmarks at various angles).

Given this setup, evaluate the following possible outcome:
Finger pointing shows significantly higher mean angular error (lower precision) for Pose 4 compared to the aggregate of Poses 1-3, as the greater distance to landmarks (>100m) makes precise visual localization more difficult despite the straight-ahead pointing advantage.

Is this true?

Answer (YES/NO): NO